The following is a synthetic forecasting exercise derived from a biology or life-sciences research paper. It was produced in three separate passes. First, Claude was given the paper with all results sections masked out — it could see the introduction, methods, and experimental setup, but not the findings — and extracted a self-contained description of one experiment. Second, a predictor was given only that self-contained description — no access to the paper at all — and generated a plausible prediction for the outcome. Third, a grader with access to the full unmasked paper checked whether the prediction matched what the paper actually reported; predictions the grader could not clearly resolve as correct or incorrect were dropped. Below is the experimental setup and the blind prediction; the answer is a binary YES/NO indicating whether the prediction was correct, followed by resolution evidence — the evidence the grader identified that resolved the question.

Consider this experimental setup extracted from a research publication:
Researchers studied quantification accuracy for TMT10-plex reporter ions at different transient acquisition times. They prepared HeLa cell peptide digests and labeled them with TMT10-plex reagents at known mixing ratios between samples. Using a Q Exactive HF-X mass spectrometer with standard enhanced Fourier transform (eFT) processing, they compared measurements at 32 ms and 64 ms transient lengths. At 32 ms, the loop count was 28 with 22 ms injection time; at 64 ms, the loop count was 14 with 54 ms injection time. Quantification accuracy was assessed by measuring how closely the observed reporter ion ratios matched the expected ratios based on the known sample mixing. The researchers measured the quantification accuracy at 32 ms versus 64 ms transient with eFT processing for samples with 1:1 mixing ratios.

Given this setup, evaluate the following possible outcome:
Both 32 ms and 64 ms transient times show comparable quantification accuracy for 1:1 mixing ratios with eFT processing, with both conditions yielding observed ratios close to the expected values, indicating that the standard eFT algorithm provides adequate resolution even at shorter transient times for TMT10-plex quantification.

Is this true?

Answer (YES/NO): NO